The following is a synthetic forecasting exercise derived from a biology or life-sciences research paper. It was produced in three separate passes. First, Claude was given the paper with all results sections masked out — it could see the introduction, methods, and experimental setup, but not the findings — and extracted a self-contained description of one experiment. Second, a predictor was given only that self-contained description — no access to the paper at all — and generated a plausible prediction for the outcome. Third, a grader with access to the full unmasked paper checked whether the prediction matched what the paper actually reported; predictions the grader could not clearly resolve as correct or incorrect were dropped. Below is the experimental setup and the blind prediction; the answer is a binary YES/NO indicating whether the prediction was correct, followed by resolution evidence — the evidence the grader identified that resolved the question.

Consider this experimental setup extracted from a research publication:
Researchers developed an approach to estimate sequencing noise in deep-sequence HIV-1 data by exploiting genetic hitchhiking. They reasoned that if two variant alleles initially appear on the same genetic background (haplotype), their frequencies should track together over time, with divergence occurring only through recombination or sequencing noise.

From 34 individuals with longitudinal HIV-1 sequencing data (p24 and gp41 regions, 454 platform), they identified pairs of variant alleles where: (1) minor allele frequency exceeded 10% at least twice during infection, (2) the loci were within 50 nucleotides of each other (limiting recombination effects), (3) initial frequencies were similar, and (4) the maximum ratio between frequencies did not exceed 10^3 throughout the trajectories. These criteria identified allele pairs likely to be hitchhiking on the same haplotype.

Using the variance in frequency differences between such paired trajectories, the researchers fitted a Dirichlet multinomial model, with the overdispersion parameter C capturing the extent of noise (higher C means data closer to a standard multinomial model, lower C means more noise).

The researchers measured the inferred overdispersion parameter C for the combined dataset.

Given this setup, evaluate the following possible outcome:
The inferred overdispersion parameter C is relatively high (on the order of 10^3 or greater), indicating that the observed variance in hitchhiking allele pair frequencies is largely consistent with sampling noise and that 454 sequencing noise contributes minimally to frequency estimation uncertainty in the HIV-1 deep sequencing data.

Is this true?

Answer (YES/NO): NO